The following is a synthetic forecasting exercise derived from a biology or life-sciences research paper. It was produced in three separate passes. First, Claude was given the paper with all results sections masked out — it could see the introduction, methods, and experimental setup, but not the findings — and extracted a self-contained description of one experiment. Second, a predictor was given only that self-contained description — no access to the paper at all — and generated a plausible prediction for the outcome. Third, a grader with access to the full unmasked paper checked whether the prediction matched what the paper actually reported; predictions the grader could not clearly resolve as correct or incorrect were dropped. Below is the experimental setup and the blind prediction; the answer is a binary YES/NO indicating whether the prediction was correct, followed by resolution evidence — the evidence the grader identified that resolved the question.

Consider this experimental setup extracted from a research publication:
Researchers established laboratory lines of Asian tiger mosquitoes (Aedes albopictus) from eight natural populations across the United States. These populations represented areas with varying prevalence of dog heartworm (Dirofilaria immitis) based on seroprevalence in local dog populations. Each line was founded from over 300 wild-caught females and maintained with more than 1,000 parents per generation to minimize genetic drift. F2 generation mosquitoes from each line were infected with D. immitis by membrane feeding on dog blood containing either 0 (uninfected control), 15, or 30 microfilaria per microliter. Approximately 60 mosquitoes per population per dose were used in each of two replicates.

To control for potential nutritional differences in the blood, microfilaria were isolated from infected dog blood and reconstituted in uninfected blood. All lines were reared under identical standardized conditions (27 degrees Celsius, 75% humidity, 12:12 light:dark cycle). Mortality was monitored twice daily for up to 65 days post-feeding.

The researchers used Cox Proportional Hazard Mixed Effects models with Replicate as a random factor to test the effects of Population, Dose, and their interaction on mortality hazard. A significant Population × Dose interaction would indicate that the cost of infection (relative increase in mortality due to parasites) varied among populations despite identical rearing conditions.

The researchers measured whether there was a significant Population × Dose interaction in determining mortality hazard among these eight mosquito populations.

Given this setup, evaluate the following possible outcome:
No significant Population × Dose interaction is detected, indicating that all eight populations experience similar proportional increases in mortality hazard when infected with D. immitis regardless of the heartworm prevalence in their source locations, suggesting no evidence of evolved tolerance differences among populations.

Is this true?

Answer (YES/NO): NO